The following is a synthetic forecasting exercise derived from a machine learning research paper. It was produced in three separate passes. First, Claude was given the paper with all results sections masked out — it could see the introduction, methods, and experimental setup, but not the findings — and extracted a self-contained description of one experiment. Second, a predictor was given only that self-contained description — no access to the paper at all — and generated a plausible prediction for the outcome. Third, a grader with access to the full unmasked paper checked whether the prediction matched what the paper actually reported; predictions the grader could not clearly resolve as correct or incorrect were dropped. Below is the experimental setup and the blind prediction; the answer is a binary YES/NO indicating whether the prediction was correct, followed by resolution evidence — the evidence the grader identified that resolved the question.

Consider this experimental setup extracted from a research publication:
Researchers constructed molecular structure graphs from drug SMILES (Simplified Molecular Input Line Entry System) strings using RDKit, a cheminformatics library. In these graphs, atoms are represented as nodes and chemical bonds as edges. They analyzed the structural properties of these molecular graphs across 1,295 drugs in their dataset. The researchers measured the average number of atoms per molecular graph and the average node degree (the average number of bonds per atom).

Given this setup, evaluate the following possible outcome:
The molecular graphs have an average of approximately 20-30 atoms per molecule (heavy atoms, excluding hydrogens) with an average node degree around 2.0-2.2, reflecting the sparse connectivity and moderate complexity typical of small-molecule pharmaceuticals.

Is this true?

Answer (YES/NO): YES